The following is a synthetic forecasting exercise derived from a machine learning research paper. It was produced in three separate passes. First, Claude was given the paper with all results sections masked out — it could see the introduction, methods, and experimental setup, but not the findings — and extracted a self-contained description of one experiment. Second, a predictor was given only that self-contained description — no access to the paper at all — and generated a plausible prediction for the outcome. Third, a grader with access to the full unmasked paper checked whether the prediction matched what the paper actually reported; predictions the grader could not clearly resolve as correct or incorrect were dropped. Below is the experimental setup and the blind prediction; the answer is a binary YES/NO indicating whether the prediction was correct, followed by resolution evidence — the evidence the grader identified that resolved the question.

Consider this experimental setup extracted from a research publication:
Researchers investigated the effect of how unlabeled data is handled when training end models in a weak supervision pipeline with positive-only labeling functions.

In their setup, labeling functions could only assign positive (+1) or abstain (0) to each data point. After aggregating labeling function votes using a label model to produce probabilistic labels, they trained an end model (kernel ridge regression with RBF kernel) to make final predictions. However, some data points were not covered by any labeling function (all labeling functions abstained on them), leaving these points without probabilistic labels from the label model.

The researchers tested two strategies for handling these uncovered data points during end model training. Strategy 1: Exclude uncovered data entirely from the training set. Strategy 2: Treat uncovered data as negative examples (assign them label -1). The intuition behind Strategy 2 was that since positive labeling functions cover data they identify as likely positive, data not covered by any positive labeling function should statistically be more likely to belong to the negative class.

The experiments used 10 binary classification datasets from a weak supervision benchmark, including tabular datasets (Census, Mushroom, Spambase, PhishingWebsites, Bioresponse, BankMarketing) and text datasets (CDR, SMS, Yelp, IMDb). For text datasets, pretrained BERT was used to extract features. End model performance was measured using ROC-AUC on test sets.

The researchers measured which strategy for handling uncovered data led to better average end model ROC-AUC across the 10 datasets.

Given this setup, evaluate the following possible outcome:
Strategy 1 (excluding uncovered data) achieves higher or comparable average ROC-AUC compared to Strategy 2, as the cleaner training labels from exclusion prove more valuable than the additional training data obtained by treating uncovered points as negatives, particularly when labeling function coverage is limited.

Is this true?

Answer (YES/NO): NO